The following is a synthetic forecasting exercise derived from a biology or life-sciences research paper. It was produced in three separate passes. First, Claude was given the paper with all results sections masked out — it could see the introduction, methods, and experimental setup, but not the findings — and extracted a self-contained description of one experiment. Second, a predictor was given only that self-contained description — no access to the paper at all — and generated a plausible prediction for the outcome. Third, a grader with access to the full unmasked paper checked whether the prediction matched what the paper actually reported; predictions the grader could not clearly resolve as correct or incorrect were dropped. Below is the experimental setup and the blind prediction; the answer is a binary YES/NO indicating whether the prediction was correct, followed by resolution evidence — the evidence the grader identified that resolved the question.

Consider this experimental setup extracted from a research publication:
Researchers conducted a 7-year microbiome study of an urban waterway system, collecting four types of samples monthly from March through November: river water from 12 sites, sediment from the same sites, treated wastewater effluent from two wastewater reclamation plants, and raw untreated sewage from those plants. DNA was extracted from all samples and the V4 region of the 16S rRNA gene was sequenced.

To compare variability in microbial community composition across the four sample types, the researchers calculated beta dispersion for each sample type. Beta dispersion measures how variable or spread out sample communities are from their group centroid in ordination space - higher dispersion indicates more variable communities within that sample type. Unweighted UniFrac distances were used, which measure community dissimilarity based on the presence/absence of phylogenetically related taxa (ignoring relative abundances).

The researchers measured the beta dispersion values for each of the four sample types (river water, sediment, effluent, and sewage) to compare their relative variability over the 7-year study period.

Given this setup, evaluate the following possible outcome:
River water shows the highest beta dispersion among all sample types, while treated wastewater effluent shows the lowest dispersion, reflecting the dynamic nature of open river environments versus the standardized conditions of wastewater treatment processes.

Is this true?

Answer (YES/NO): NO